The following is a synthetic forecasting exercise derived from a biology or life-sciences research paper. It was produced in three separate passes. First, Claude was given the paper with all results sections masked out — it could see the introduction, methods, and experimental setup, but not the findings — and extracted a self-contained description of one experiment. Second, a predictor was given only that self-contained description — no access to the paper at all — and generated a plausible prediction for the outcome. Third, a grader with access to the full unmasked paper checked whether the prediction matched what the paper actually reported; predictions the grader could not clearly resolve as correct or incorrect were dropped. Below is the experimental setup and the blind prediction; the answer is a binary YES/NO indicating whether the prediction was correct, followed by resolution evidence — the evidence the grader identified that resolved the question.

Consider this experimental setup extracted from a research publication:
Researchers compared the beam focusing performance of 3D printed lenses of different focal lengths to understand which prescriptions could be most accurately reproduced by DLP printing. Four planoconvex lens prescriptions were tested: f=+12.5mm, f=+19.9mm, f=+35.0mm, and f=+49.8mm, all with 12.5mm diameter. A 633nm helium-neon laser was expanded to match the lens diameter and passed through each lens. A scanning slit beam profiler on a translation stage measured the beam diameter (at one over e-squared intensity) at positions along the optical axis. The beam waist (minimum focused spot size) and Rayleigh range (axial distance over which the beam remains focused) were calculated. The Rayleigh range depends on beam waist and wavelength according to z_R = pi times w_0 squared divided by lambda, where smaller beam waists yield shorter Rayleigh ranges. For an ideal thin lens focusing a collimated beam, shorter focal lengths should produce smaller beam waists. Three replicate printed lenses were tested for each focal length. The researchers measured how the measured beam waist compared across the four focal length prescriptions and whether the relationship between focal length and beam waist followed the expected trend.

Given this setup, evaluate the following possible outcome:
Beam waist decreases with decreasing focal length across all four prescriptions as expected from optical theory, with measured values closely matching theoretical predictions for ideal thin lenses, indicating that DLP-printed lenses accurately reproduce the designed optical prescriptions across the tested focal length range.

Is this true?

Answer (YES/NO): NO